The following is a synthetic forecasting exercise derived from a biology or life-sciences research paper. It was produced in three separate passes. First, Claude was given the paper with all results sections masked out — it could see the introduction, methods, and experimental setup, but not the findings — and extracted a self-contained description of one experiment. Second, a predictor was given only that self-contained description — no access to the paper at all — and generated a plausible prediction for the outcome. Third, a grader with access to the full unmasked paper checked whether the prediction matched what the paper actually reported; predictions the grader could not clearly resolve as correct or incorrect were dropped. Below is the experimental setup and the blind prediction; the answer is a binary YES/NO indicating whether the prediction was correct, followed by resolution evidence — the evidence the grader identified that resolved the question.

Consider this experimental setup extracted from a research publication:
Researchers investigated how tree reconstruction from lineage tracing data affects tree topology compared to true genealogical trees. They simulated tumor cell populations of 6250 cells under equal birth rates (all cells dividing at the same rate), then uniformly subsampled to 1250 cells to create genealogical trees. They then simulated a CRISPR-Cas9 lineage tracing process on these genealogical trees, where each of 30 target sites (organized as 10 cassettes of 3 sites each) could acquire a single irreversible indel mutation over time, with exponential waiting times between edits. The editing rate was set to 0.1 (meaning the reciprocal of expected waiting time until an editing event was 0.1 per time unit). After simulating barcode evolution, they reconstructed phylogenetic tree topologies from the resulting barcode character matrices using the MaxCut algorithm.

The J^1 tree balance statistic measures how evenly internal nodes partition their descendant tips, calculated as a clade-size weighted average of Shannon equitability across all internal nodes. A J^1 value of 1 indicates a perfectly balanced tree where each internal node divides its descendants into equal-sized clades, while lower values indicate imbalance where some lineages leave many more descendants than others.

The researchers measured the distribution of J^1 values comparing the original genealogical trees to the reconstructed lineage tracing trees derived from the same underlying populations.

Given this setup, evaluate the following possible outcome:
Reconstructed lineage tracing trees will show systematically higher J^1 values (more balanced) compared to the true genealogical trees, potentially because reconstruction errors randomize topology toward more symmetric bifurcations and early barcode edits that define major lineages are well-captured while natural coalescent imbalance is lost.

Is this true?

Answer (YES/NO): YES